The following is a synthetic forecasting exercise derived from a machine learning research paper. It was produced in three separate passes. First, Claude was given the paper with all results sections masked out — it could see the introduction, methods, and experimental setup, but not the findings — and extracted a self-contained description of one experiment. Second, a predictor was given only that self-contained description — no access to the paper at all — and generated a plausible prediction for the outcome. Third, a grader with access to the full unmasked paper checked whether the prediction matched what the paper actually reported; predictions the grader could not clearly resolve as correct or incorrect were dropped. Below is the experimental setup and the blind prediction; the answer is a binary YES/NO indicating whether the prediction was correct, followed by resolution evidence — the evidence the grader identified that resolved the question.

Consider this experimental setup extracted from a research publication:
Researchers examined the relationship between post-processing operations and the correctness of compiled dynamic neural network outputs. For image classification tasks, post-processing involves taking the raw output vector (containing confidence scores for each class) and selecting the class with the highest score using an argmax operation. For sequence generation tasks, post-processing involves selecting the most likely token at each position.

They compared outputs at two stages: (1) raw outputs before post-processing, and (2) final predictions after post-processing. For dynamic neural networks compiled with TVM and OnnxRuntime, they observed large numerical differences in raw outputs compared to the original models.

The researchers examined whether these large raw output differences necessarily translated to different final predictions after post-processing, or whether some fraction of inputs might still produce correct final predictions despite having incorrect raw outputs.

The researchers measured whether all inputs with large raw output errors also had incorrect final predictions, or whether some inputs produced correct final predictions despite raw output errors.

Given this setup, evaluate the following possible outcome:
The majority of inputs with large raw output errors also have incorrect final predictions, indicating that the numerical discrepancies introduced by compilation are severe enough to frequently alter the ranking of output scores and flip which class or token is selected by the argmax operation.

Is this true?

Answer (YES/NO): YES